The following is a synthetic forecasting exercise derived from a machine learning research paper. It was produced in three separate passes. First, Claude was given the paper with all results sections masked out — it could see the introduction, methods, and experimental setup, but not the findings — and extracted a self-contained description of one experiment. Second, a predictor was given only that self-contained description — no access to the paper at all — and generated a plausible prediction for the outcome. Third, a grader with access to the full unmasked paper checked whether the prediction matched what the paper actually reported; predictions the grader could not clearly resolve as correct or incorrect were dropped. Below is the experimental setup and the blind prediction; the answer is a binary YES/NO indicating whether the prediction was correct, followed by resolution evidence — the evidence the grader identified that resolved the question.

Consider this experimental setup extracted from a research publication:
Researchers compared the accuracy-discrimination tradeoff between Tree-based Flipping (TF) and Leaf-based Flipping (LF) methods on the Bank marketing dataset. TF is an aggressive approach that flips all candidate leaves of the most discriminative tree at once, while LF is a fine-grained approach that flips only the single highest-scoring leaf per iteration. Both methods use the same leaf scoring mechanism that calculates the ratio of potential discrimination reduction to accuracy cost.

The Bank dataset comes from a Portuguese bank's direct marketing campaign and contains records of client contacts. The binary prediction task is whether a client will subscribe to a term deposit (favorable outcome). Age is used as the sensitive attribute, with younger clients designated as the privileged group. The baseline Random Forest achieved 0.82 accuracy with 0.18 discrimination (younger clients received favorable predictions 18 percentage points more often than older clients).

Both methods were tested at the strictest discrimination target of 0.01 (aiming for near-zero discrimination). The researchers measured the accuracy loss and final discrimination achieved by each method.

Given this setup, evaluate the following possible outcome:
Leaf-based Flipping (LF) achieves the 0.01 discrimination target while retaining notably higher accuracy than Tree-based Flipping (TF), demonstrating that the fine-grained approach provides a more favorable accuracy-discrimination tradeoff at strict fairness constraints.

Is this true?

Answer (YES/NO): NO